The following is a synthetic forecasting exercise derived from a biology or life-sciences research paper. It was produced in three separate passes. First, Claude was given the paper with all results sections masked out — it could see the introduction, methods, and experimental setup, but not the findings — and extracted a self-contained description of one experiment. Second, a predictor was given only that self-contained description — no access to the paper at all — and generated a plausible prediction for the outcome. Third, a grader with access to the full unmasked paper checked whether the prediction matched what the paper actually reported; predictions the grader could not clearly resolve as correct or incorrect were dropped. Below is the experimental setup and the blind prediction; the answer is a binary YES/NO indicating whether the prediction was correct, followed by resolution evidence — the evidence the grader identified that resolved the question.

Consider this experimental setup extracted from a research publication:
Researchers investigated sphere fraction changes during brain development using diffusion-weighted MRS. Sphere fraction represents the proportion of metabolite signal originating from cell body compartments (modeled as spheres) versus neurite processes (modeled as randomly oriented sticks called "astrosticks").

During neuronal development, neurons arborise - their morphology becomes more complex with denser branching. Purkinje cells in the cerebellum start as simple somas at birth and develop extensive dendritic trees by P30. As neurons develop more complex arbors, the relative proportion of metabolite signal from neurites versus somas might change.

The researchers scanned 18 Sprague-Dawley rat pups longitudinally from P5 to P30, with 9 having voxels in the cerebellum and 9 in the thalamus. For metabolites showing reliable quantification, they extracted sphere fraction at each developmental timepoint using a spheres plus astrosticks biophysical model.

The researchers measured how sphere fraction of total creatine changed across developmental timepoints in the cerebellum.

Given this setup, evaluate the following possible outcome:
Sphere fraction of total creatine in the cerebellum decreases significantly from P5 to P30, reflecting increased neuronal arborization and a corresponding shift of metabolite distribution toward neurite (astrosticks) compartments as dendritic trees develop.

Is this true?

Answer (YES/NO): NO